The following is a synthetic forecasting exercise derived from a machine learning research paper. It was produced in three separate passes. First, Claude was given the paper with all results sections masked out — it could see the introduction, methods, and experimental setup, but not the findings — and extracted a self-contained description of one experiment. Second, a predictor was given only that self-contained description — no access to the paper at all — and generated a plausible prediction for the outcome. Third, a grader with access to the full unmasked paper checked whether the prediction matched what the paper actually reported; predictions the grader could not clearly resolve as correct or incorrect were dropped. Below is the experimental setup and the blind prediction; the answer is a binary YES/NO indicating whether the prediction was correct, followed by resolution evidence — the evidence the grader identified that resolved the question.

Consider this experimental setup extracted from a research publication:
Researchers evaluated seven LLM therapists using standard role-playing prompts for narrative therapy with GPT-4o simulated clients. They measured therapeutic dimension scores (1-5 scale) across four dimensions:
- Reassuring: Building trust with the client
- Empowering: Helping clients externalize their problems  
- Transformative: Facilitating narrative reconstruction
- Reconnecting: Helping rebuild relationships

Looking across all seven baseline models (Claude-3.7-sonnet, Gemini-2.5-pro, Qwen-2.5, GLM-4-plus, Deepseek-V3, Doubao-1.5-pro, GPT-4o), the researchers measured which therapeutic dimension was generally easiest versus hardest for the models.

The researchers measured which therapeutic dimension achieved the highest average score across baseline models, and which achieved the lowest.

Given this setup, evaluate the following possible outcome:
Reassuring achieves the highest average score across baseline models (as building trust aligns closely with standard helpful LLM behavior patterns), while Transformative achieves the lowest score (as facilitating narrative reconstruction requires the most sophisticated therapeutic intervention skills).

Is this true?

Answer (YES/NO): NO